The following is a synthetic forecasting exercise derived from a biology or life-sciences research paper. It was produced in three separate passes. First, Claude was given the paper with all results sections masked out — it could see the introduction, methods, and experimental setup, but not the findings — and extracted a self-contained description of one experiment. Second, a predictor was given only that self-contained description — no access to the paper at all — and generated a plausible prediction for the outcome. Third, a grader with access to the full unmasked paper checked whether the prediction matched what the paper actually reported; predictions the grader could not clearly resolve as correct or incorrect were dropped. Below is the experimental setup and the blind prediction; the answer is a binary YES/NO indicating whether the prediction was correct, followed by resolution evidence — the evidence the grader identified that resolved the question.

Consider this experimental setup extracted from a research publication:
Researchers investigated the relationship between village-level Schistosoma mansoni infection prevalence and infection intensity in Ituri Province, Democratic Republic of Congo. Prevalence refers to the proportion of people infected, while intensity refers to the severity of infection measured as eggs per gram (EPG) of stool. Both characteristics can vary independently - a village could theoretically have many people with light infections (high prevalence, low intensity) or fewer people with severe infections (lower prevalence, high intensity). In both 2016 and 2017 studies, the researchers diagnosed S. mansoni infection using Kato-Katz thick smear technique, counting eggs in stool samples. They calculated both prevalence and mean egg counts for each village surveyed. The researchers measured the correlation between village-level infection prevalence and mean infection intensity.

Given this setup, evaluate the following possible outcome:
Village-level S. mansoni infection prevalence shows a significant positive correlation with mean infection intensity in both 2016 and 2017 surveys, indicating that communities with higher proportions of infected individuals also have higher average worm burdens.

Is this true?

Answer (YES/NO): YES